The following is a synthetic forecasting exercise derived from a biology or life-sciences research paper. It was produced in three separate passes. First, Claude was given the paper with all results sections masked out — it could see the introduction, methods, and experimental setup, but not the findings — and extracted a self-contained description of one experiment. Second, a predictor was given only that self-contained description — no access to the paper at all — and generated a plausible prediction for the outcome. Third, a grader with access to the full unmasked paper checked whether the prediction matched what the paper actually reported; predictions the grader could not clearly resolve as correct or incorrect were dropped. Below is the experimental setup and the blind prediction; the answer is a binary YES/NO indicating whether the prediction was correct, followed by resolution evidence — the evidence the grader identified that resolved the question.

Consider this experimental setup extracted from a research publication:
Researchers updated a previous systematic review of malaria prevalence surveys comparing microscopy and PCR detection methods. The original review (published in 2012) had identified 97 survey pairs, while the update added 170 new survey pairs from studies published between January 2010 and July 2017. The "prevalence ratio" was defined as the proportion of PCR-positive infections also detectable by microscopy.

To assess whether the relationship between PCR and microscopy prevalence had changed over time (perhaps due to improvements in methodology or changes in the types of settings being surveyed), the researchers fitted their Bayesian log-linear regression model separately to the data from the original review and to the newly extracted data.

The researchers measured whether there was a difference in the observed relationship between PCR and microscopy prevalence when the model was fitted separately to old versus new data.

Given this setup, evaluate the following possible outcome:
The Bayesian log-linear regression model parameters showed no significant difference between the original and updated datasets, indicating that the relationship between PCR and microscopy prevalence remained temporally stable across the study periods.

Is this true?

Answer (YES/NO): YES